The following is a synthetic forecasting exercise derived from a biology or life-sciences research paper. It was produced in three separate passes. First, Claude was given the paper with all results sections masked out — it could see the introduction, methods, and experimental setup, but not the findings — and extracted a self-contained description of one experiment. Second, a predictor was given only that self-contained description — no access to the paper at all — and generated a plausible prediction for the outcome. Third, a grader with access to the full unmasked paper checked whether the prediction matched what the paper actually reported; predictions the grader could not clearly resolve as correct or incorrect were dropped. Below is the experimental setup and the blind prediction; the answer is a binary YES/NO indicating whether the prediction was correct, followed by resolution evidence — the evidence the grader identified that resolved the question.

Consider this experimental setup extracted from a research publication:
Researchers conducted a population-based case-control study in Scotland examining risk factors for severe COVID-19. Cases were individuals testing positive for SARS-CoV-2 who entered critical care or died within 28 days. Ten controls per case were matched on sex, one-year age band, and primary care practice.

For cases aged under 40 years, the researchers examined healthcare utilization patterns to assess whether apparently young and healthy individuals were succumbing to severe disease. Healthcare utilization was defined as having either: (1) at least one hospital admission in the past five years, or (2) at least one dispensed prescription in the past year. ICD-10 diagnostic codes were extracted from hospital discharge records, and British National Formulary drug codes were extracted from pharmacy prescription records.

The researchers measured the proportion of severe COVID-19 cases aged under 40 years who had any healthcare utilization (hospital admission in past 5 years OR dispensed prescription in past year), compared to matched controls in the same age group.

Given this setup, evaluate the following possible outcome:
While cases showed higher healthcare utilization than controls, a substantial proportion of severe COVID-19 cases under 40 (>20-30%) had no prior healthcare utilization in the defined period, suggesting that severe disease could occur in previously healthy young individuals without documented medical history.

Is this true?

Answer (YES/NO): NO